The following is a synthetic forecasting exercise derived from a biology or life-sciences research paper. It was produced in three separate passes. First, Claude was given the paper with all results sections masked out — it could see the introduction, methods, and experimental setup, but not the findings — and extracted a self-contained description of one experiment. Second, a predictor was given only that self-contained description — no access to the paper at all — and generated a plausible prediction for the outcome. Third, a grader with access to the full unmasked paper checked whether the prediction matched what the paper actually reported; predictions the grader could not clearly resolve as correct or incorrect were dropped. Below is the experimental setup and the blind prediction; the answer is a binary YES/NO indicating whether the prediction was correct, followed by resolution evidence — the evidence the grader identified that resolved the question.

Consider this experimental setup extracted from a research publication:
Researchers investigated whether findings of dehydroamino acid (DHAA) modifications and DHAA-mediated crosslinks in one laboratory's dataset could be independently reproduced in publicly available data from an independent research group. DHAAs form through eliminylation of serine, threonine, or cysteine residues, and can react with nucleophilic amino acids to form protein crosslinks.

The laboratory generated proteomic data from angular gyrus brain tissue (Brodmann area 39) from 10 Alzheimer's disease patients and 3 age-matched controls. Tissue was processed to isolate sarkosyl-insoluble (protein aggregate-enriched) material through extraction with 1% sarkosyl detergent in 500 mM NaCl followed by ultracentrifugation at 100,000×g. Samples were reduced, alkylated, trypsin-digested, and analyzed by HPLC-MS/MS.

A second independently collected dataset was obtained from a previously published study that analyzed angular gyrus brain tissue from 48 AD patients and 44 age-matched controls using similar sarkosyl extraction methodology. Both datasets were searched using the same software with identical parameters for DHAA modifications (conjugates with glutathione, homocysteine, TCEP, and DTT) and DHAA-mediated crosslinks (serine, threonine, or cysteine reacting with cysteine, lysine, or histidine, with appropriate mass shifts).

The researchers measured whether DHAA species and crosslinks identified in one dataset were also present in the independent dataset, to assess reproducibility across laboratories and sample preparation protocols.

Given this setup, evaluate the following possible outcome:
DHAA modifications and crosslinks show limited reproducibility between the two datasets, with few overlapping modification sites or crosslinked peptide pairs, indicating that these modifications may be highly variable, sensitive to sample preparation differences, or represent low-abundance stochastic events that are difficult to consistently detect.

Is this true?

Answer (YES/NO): NO